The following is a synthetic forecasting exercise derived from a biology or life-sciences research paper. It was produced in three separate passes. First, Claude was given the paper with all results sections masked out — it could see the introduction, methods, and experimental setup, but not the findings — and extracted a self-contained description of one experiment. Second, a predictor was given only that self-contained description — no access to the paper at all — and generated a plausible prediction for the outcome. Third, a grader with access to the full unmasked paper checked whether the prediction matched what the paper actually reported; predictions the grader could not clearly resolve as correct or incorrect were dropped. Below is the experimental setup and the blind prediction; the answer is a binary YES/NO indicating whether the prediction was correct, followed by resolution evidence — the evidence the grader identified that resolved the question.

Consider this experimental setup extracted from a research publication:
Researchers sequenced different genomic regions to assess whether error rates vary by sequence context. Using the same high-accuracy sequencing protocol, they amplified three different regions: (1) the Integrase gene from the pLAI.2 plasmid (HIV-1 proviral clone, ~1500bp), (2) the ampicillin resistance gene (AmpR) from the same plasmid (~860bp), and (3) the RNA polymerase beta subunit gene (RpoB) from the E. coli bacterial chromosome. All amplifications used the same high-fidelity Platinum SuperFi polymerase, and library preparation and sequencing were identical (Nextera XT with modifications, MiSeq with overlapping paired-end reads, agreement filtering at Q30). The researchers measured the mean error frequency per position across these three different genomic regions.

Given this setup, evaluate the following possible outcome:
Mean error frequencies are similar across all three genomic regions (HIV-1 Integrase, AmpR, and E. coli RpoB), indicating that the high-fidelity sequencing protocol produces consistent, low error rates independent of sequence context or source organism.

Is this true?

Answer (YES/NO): YES